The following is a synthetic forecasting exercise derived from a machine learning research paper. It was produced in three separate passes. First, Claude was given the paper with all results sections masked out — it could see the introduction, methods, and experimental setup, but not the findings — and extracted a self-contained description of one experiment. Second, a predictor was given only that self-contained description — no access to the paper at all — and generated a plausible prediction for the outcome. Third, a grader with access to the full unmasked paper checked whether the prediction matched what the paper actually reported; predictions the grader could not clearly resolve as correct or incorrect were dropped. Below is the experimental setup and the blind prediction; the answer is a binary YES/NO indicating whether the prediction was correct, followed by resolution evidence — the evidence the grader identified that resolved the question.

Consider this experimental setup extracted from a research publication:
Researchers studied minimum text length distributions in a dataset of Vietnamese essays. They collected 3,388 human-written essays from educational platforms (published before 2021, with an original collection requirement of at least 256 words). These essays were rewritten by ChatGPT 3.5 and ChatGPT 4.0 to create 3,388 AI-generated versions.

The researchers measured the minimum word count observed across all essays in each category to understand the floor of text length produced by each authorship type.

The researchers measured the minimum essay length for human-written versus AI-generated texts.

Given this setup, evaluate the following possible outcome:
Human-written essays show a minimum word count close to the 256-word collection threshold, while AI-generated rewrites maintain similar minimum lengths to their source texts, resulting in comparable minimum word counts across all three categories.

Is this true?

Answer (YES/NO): NO